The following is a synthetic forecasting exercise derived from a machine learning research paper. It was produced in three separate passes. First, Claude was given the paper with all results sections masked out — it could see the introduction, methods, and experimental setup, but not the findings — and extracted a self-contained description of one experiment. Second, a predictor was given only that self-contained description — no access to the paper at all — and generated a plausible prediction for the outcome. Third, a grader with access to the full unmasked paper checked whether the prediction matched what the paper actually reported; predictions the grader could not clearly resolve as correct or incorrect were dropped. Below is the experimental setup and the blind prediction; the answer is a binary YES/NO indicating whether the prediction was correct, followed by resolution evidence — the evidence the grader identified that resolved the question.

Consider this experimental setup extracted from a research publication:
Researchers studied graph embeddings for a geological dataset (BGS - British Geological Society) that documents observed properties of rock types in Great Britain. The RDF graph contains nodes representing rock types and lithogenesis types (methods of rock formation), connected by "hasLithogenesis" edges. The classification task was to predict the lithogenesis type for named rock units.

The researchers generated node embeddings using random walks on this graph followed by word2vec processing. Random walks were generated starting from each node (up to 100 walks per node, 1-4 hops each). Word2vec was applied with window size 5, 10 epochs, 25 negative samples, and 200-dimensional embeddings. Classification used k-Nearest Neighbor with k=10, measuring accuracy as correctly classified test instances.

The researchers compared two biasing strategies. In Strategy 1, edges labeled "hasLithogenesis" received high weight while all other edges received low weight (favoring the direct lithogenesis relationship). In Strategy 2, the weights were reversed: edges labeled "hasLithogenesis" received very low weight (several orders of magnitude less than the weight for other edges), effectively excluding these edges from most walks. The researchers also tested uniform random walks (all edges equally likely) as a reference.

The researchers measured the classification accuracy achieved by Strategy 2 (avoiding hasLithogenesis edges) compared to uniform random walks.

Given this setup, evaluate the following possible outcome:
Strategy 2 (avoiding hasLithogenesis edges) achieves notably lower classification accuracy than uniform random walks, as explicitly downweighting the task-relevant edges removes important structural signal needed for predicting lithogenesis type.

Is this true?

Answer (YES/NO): NO